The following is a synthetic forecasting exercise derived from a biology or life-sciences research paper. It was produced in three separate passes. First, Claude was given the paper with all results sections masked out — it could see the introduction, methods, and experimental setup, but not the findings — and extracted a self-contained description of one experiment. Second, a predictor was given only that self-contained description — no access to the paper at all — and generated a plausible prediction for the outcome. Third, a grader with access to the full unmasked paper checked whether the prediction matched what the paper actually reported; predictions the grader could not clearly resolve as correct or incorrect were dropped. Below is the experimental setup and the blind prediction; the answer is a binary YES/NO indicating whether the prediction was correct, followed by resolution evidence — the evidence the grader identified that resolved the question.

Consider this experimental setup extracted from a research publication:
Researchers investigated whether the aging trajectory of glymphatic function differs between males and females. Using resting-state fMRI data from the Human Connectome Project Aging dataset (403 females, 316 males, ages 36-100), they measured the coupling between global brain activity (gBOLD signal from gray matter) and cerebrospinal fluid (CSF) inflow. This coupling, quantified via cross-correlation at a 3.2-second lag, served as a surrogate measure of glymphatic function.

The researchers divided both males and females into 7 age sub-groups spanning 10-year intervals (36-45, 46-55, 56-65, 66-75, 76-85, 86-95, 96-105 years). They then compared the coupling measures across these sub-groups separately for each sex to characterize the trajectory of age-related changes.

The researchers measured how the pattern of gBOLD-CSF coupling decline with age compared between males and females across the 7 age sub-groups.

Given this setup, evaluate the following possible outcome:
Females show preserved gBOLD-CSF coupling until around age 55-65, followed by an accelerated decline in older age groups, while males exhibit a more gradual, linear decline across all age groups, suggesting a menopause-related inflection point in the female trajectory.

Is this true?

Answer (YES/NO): NO